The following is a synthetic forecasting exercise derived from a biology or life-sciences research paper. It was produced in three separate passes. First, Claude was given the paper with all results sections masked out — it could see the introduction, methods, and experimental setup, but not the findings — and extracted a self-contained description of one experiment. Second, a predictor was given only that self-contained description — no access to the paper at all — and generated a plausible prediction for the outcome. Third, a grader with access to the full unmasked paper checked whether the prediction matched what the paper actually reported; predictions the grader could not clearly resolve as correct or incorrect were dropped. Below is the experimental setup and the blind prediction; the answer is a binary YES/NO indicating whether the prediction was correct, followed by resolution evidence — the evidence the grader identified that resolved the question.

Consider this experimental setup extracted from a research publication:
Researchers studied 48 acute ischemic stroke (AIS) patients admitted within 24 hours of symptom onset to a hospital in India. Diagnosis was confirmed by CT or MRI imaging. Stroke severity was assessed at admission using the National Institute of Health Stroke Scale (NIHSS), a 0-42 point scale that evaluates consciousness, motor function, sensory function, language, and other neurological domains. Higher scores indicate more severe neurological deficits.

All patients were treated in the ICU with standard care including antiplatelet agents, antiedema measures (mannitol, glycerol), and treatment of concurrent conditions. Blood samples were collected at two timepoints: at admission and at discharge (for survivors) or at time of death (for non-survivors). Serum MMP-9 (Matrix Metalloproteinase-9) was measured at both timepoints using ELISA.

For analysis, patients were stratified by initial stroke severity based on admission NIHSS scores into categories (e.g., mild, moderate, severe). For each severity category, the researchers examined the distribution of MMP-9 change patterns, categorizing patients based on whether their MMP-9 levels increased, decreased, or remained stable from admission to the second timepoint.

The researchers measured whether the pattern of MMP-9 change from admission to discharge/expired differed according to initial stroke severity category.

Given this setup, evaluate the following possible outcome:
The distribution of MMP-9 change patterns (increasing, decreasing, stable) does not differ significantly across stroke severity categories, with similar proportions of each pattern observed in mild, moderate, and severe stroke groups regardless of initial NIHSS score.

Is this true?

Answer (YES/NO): NO